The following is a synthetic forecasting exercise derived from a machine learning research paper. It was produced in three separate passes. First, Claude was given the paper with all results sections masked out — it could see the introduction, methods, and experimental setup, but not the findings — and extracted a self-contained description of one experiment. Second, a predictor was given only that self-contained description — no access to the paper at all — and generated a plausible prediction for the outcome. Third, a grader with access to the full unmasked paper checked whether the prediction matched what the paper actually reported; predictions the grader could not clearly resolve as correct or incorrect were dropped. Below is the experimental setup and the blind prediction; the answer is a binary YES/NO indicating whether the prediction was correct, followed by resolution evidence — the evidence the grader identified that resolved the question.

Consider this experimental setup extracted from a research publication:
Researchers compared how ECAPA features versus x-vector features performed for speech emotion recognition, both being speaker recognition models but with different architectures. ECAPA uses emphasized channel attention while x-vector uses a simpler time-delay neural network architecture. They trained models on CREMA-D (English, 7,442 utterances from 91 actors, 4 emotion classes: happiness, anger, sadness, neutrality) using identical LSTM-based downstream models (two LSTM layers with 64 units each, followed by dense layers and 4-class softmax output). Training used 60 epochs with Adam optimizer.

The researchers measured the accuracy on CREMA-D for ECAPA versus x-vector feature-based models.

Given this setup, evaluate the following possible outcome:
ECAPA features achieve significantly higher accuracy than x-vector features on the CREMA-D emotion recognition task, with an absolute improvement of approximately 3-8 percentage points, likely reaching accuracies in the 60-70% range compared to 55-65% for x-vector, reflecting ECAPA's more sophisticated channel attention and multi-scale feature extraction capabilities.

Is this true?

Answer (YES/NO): NO